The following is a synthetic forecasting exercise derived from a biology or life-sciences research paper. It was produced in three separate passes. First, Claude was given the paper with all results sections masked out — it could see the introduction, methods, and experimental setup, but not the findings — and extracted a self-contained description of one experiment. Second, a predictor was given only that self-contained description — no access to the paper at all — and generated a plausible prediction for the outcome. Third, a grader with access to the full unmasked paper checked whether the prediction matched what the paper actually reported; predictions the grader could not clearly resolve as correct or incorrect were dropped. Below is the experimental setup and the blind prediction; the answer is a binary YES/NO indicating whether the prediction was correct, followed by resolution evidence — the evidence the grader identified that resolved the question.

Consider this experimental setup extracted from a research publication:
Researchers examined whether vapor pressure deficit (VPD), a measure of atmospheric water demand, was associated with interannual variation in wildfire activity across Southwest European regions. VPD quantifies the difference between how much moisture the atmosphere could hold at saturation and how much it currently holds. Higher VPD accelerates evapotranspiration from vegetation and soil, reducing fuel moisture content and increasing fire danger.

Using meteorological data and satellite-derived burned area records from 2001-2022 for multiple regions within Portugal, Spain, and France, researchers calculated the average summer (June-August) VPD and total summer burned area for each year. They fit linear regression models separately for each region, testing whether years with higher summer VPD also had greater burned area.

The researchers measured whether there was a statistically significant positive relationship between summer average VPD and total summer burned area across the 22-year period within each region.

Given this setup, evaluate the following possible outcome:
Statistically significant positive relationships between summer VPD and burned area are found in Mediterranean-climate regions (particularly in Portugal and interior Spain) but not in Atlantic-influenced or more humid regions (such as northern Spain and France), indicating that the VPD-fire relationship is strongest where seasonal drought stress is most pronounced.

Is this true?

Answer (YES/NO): NO